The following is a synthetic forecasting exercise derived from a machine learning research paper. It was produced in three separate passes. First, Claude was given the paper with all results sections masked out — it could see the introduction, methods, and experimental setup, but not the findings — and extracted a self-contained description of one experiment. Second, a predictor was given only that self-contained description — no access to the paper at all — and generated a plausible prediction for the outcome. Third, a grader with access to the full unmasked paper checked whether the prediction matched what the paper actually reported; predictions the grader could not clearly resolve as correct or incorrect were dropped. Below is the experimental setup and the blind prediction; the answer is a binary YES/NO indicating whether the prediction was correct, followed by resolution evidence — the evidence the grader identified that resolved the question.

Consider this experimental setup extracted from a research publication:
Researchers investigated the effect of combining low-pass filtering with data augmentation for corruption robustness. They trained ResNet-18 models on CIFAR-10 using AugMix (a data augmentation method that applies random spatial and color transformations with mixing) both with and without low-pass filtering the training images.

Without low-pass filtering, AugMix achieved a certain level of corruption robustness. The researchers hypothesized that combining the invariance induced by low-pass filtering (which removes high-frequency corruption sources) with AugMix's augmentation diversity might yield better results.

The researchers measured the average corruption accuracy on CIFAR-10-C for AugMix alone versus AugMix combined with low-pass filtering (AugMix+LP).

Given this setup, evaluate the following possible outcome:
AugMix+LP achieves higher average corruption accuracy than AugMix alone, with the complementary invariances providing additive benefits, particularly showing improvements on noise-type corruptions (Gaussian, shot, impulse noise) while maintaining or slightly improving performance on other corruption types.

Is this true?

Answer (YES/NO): YES